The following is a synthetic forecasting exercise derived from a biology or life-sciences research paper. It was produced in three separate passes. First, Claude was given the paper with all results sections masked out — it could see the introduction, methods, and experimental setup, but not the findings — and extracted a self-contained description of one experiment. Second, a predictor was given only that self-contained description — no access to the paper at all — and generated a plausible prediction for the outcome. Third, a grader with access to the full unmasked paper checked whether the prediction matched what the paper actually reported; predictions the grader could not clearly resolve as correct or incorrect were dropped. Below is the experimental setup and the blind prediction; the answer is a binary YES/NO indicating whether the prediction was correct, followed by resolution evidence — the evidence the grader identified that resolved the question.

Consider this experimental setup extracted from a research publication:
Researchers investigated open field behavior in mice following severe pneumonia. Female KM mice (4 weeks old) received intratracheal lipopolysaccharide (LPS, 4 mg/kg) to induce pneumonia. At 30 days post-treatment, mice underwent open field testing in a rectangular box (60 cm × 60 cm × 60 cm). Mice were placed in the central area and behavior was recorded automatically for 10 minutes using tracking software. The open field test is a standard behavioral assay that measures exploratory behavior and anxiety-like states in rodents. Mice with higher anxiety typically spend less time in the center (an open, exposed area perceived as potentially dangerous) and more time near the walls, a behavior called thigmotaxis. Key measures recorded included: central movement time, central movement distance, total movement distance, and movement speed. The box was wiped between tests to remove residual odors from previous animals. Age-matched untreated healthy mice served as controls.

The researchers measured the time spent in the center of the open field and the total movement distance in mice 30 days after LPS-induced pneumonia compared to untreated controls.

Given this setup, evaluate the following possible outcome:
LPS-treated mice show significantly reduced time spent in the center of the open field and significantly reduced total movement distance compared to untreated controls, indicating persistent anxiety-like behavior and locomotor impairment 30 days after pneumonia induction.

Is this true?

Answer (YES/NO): YES